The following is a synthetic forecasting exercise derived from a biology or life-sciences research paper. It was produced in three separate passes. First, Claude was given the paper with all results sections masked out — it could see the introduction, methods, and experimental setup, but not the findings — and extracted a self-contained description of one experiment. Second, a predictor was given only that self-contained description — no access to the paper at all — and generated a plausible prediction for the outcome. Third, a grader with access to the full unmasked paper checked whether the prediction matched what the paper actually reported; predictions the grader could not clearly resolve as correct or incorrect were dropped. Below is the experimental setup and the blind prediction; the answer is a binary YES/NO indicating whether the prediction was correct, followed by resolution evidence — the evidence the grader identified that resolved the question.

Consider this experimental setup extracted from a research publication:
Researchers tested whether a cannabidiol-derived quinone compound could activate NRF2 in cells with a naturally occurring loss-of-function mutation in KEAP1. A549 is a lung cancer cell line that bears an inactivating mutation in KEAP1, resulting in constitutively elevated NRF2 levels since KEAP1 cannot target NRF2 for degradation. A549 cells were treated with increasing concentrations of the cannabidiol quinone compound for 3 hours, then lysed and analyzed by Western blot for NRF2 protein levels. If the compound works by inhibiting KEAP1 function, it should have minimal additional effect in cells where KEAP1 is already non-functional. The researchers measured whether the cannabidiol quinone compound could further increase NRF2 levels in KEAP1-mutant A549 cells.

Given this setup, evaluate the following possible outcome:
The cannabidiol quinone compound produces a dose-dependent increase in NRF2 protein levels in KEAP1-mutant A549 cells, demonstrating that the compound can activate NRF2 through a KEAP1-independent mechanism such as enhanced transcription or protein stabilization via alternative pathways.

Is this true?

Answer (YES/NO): NO